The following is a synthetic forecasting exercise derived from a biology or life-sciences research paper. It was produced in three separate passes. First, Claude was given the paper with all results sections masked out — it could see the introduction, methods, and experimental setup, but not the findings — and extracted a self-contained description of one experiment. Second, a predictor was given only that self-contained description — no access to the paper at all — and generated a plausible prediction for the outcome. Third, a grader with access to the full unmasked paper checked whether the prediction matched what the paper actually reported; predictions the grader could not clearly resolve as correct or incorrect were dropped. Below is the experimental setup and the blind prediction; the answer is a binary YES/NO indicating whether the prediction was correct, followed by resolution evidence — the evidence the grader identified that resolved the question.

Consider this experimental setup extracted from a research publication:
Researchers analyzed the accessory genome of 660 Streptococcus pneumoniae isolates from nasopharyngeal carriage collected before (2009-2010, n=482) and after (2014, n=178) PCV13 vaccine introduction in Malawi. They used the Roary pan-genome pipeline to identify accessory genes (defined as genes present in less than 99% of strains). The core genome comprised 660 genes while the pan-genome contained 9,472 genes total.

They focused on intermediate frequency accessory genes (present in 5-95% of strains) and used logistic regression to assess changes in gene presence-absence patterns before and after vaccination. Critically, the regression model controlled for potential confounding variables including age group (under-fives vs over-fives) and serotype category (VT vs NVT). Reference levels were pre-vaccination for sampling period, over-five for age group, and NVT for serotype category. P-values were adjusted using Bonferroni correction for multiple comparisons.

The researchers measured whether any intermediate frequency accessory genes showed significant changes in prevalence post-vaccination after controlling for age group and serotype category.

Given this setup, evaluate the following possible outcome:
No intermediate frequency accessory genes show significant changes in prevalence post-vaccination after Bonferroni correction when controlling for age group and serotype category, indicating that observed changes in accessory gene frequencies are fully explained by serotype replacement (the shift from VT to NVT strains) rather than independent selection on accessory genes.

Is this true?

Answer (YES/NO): NO